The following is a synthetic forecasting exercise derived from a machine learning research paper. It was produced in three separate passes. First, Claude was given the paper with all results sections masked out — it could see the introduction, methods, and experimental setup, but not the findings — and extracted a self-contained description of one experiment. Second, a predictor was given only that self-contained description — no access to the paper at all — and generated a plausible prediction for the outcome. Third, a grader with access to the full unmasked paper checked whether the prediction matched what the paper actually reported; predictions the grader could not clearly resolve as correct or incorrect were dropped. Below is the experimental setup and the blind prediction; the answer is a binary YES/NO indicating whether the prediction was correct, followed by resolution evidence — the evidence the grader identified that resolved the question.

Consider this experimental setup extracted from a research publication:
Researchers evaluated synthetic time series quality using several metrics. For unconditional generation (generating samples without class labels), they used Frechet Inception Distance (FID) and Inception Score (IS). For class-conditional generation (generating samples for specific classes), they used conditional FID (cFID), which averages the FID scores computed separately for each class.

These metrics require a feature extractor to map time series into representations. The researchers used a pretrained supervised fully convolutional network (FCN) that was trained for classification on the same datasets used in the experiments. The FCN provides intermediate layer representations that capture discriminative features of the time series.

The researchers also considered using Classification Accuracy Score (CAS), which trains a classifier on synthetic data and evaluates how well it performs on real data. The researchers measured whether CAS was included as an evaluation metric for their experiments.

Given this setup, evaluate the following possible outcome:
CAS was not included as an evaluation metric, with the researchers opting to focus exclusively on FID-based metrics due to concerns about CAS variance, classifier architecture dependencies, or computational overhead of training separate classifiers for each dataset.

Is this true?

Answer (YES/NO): YES